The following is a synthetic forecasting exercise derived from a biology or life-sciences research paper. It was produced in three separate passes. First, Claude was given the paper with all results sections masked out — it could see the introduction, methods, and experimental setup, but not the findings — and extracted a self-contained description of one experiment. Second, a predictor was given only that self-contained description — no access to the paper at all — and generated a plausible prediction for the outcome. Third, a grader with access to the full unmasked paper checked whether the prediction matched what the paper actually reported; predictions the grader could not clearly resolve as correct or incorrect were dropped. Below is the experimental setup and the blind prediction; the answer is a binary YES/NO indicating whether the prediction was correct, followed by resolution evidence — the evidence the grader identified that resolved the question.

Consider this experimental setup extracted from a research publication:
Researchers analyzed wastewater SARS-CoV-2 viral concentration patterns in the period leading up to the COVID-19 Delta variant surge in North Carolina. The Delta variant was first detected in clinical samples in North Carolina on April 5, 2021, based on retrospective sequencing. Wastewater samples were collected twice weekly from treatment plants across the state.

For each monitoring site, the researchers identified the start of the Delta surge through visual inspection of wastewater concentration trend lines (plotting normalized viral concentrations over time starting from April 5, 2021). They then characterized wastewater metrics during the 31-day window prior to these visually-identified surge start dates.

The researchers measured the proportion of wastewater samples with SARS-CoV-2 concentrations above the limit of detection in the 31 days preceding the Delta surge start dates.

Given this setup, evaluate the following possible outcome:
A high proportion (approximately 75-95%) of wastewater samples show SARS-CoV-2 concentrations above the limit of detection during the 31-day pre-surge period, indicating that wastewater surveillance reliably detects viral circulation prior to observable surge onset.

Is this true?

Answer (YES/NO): NO